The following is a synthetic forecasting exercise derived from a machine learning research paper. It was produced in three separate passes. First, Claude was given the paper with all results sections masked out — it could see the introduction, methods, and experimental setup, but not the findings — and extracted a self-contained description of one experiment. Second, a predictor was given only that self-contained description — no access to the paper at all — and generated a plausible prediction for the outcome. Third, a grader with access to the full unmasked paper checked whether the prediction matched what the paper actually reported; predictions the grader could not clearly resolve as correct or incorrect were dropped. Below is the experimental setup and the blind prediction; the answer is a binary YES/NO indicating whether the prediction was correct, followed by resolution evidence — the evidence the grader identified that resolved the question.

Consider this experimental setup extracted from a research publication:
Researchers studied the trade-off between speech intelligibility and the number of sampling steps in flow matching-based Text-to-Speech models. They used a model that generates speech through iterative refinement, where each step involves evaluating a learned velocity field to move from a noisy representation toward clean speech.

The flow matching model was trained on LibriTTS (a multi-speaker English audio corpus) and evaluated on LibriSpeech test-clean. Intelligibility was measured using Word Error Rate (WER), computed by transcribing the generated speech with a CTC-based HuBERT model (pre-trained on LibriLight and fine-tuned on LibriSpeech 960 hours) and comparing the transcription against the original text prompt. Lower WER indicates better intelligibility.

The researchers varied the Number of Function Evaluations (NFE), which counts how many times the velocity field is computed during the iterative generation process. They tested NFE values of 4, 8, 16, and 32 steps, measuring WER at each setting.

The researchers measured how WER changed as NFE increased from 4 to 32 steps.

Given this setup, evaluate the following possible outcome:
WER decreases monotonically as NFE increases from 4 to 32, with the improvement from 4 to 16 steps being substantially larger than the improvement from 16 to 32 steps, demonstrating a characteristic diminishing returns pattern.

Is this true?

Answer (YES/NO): NO